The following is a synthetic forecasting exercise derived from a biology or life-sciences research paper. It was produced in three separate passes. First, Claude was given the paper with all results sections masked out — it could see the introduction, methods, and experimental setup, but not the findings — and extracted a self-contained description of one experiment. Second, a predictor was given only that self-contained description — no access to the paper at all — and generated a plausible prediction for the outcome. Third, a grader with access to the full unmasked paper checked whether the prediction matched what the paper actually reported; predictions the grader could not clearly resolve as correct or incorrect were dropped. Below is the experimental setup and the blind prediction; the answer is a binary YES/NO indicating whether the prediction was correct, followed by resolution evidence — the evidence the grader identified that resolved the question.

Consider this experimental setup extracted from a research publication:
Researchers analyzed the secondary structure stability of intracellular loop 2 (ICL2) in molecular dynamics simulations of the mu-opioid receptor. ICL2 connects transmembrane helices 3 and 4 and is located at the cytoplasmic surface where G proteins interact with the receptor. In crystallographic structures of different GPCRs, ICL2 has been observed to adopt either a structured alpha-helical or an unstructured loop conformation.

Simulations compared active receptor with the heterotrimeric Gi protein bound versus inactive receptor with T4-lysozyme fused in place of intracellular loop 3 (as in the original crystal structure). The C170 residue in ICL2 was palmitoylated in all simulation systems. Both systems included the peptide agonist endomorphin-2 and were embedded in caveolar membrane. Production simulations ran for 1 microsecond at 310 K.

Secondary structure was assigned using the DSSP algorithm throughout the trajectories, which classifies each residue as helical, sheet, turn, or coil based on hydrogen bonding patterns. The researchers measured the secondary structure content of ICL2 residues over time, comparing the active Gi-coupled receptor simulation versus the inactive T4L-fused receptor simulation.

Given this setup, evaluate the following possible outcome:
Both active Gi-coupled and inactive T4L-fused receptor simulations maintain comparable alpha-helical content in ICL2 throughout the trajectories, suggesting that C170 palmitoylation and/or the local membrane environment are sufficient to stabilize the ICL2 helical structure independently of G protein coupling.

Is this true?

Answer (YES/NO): NO